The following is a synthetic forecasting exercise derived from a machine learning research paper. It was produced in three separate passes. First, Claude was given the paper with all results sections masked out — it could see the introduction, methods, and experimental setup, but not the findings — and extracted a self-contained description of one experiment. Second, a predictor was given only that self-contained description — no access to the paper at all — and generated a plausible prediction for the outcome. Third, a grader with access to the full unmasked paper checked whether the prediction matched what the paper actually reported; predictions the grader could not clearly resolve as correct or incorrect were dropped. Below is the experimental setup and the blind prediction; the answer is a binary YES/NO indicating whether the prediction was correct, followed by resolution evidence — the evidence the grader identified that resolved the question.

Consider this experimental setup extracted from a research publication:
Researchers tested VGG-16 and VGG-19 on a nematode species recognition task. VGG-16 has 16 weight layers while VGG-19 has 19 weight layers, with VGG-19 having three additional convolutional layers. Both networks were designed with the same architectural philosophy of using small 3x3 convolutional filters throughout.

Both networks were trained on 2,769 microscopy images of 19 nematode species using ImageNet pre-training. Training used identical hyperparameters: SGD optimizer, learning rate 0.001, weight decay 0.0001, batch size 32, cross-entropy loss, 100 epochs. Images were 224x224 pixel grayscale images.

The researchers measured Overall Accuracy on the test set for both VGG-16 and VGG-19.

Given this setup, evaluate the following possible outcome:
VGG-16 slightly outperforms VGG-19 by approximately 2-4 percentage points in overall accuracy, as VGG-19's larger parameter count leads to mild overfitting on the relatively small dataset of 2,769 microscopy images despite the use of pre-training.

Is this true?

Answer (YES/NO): NO